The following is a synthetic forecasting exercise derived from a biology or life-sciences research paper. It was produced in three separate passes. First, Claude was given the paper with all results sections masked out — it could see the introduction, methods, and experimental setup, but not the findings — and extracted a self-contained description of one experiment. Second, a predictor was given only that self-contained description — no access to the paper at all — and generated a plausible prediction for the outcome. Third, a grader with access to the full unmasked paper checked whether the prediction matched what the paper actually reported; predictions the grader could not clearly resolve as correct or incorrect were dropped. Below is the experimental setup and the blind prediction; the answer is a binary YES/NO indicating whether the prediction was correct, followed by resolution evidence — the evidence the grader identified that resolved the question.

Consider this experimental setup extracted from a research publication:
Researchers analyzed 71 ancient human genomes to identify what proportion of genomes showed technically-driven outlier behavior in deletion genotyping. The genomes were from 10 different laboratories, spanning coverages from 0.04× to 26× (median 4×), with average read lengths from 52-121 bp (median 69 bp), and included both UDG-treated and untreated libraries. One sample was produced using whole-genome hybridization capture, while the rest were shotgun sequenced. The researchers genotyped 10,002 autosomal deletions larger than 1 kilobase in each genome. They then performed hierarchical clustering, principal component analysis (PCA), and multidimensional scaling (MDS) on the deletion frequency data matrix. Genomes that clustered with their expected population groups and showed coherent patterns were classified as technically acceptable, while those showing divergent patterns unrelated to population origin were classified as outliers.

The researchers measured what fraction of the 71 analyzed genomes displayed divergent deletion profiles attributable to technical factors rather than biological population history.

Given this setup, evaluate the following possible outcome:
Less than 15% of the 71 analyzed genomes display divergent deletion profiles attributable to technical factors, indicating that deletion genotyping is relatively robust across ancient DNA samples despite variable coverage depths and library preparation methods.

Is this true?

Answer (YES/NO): NO